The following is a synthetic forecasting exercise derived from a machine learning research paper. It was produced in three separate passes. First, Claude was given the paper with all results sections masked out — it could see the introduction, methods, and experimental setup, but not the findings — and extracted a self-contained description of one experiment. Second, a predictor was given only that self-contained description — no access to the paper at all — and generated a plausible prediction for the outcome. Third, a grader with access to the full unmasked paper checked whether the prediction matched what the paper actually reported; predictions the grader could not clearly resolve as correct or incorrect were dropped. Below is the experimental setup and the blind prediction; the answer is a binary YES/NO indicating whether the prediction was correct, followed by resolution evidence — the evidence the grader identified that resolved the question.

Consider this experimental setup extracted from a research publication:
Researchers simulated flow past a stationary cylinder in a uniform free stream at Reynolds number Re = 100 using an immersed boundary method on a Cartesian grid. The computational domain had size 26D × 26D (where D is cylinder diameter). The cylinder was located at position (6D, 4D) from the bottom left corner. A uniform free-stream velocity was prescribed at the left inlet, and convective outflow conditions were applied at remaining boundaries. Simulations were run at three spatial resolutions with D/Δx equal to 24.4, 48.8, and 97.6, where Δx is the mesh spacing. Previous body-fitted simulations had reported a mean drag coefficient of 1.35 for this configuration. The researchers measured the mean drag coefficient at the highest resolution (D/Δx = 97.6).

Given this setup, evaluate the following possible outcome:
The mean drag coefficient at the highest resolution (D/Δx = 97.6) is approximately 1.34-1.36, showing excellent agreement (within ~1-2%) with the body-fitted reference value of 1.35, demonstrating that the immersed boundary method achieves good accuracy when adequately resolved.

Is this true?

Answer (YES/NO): NO